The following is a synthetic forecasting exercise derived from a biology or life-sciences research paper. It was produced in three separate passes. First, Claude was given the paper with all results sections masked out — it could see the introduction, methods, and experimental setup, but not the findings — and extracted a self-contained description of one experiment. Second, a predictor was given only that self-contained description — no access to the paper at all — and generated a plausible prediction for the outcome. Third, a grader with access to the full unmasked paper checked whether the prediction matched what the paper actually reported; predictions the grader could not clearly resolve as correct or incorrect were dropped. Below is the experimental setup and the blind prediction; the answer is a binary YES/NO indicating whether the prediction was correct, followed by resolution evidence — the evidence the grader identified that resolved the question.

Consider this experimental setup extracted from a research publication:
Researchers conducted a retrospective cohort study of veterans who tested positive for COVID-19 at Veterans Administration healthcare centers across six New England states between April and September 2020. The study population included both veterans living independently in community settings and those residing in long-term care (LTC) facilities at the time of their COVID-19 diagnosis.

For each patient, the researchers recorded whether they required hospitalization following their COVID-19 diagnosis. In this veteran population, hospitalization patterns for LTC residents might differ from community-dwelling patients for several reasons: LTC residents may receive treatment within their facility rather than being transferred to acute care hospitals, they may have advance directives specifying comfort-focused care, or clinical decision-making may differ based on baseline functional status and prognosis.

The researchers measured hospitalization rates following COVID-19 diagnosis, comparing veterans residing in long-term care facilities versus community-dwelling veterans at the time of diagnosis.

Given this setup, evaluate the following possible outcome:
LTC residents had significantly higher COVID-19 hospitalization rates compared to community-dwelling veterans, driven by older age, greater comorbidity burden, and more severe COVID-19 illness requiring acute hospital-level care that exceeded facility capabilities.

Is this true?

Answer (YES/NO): YES